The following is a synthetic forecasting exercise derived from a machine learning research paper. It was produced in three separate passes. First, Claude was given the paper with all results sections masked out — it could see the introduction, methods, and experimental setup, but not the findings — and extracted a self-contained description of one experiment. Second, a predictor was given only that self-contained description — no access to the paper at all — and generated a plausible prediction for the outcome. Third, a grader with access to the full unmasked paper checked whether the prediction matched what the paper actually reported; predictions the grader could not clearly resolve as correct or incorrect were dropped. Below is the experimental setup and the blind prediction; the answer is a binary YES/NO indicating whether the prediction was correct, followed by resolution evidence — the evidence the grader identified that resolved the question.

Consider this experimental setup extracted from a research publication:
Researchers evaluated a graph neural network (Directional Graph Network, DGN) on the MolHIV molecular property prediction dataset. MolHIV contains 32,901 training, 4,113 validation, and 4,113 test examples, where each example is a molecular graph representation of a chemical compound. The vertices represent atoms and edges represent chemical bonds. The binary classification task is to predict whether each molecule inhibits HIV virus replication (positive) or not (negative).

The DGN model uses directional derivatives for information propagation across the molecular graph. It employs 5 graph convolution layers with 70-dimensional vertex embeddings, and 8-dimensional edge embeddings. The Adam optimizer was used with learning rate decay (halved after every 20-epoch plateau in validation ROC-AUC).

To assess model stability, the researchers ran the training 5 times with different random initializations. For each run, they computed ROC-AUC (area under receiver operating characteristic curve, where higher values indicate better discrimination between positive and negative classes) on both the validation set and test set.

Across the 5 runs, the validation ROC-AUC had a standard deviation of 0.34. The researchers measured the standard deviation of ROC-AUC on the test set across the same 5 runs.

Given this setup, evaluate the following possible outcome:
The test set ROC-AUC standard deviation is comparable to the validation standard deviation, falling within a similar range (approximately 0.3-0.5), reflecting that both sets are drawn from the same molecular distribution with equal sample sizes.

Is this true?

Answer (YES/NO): YES